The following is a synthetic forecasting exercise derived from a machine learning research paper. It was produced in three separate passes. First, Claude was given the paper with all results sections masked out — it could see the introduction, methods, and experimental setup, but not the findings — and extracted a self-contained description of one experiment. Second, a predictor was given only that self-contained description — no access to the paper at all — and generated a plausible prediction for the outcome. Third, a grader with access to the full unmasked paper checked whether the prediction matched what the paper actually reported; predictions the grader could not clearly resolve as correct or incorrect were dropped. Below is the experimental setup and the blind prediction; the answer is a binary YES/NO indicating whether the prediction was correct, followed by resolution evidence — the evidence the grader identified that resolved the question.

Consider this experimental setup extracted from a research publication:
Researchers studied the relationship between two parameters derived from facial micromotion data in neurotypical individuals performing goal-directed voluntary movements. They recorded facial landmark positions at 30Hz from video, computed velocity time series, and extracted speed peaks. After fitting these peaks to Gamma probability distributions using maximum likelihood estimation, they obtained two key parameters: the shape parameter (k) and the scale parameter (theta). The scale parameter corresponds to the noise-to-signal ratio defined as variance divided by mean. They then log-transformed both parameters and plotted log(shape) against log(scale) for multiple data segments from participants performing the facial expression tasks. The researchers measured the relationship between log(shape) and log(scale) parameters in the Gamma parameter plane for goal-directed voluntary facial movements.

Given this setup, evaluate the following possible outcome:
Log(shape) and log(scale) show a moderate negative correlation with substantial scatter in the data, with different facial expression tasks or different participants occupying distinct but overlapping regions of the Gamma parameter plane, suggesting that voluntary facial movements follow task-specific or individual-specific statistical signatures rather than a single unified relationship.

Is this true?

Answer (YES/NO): NO